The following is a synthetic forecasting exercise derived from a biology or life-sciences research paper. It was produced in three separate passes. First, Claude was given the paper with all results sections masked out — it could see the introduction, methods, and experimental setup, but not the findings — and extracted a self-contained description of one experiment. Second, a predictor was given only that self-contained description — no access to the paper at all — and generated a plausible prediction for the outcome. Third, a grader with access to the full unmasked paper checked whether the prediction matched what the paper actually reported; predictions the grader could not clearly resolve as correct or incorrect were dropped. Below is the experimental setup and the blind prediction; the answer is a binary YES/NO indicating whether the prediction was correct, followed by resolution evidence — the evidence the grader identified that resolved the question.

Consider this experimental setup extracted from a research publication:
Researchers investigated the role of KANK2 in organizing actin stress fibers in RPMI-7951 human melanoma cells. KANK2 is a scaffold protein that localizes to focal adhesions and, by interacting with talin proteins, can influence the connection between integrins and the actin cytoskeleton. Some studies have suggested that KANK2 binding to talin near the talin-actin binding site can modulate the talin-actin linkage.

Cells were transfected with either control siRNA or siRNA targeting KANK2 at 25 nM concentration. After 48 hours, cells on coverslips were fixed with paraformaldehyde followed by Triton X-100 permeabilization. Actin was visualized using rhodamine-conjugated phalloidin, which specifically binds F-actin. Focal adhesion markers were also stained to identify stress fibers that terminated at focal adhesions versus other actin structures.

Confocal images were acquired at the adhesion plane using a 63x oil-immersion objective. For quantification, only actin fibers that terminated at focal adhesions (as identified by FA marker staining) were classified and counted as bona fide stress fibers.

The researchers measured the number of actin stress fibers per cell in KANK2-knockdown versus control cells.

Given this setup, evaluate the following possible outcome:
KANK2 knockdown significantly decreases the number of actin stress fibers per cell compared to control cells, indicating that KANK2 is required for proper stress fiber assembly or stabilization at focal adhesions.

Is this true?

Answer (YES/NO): NO